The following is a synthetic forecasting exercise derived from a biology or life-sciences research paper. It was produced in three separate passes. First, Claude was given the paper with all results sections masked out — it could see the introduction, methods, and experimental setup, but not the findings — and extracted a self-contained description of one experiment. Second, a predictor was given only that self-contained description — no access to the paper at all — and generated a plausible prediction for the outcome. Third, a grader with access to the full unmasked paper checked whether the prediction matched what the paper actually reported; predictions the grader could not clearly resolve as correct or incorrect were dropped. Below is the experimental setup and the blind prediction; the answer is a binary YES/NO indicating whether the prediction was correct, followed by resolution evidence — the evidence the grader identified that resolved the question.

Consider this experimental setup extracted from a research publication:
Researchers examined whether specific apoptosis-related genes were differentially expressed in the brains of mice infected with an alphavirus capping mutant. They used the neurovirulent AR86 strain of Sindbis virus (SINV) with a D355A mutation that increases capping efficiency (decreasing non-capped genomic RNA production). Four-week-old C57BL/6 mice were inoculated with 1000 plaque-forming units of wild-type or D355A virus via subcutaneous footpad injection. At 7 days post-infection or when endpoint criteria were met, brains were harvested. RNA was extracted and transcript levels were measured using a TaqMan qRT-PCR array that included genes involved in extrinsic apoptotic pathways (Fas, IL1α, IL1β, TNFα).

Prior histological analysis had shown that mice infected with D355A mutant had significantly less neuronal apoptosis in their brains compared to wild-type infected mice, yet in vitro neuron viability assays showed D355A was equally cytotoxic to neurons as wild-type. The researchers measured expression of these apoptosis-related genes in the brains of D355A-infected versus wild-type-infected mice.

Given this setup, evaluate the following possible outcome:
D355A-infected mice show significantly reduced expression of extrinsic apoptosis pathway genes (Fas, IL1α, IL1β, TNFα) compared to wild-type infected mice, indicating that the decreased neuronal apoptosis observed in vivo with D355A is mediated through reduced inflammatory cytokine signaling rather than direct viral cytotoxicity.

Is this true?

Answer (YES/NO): YES